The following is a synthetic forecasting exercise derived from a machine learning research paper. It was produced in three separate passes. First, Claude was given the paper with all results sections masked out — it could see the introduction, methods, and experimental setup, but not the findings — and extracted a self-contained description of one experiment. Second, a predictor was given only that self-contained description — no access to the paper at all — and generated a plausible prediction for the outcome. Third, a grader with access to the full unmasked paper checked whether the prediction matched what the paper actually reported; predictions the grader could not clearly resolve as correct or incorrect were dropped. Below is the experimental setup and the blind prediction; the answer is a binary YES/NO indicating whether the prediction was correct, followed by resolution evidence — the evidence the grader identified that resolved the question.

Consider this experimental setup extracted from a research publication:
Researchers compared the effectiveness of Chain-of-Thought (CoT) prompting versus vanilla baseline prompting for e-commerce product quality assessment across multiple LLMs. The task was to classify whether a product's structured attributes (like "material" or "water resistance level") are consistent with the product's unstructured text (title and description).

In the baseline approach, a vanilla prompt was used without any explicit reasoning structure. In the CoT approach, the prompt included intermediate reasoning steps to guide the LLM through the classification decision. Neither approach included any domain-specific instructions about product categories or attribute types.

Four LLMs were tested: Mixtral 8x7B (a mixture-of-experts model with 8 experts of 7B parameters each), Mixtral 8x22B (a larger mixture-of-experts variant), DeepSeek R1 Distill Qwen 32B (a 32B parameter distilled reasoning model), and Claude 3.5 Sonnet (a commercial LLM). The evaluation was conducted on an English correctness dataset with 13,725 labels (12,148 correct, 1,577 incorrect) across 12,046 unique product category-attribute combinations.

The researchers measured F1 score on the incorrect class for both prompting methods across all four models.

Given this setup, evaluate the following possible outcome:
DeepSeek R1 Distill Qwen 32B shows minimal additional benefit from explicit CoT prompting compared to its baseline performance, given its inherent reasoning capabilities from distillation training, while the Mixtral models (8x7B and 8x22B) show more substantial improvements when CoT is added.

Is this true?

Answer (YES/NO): NO